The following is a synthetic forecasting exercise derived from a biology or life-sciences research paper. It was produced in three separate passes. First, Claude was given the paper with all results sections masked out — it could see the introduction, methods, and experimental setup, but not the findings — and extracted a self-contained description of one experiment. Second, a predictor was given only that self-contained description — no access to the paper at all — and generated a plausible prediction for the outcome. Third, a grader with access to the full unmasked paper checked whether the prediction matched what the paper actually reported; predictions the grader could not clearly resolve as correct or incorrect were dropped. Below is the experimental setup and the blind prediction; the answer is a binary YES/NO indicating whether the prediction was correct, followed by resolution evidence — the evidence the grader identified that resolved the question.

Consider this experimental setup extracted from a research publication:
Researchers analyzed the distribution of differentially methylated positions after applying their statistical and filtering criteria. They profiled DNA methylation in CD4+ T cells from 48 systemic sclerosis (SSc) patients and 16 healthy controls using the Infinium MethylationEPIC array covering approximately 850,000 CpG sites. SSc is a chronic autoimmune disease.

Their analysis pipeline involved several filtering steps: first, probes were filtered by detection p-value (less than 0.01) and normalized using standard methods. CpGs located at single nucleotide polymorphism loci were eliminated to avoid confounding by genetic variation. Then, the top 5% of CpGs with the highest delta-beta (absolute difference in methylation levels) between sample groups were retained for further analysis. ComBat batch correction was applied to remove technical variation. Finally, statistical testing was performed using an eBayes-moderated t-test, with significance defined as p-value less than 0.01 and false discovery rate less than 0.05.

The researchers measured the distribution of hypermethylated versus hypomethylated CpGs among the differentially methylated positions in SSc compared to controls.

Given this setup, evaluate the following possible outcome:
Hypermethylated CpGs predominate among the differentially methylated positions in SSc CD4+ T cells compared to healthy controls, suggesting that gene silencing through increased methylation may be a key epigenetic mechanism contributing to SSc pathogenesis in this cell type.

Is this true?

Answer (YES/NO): YES